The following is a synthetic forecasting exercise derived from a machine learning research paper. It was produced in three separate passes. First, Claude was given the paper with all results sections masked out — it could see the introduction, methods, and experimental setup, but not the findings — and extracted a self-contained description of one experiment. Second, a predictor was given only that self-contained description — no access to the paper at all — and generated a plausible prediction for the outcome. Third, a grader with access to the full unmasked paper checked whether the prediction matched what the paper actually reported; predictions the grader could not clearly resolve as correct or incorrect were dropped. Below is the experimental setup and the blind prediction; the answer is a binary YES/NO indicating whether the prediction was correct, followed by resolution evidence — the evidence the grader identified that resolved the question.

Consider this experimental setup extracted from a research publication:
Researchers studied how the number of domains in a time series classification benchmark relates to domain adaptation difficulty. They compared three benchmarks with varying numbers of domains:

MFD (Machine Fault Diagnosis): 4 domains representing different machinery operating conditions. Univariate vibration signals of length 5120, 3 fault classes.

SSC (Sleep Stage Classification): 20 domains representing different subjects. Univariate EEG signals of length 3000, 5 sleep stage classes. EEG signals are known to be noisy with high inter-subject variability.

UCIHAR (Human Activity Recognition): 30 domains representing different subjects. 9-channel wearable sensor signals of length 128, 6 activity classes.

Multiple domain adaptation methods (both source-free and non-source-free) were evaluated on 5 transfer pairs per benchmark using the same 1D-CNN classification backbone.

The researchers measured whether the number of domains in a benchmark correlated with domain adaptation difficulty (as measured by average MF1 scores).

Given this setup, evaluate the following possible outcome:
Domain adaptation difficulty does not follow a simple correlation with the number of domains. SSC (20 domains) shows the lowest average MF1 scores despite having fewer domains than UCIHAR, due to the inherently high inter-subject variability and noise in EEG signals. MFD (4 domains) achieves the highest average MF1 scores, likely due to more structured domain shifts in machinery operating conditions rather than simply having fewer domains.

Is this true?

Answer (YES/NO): YES